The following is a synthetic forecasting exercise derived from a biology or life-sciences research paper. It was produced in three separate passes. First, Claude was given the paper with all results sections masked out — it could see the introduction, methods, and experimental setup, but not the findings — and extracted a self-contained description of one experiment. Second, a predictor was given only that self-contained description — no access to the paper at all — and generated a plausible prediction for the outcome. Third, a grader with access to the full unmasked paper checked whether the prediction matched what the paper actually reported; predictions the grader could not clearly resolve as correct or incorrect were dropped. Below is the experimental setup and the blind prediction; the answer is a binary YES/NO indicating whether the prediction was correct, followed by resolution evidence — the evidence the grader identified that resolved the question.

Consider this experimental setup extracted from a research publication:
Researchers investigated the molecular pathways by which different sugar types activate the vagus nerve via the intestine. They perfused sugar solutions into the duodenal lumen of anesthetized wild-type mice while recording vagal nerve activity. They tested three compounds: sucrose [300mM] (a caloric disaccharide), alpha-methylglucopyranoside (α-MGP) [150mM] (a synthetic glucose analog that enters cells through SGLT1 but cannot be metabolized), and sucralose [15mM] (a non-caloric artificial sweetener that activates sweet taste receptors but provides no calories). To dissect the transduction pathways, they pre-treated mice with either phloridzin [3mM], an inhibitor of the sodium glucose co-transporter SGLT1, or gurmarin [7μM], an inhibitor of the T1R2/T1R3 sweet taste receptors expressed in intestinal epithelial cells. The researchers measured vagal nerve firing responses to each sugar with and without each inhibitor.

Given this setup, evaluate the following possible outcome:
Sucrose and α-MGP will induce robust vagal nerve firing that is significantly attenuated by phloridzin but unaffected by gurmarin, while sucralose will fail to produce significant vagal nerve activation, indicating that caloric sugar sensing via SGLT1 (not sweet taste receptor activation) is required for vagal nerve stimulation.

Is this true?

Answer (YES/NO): NO